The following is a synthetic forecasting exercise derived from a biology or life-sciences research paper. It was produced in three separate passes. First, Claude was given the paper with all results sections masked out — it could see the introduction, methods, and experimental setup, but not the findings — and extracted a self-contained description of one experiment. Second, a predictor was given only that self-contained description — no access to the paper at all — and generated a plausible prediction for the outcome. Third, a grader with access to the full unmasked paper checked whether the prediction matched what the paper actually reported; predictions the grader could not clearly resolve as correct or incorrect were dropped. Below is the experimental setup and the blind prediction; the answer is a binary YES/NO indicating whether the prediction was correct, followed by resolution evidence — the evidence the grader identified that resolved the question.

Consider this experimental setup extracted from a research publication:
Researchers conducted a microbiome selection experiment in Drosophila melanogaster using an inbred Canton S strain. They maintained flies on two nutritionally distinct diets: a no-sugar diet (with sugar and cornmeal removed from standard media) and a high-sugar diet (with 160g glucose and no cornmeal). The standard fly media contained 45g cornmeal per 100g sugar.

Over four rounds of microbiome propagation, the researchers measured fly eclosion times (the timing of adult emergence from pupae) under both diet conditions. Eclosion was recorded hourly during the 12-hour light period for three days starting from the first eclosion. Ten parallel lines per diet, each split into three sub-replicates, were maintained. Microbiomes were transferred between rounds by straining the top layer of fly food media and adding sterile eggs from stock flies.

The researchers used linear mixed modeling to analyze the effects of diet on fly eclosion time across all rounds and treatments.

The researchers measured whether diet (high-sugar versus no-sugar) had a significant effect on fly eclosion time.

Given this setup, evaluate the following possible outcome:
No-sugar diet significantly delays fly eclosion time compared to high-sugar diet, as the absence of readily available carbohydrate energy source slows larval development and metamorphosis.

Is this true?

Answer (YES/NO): NO